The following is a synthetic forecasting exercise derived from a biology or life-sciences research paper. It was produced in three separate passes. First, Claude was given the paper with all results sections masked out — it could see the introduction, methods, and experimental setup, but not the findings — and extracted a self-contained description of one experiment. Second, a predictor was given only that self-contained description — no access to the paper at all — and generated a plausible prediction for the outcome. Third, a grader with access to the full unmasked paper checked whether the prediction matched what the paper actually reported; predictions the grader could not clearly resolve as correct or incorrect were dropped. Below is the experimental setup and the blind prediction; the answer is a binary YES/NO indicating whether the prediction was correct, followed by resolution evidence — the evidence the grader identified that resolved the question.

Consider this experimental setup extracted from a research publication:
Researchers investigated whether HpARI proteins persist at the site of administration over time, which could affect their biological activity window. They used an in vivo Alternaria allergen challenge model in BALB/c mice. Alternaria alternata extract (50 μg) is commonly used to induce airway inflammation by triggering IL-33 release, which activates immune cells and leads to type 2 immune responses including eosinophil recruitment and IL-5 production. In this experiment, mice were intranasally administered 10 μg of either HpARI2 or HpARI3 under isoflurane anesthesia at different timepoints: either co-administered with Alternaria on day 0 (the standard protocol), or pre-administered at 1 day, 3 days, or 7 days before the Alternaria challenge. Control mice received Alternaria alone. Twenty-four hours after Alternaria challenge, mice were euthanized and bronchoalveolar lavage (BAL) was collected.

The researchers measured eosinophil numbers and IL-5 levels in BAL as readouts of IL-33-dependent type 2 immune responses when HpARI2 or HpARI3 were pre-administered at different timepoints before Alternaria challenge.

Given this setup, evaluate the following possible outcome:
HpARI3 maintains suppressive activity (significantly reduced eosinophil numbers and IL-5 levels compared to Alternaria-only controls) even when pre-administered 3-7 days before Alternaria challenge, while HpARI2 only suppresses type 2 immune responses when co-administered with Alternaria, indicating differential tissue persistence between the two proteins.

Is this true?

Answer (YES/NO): NO